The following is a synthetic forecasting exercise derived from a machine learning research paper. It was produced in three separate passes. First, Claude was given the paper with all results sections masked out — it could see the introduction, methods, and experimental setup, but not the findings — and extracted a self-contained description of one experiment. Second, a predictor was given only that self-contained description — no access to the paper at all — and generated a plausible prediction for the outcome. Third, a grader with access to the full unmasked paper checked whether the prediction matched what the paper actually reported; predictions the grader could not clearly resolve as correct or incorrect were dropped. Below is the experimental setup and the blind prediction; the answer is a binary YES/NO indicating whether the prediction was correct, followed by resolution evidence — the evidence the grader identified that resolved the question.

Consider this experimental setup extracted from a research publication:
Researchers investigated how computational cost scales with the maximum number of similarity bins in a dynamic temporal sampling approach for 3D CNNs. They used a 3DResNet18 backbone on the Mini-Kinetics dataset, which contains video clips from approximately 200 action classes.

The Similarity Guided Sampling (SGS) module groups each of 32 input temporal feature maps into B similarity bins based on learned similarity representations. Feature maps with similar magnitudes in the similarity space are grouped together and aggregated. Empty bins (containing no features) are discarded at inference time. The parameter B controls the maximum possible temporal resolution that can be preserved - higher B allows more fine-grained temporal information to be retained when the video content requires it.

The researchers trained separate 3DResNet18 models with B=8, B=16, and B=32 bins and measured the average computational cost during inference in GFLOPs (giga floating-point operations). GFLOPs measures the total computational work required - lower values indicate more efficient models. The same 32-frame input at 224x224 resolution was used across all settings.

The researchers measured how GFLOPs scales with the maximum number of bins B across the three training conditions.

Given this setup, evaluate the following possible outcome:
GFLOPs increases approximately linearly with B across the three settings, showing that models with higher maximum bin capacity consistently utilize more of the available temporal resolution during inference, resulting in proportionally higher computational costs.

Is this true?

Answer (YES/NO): NO